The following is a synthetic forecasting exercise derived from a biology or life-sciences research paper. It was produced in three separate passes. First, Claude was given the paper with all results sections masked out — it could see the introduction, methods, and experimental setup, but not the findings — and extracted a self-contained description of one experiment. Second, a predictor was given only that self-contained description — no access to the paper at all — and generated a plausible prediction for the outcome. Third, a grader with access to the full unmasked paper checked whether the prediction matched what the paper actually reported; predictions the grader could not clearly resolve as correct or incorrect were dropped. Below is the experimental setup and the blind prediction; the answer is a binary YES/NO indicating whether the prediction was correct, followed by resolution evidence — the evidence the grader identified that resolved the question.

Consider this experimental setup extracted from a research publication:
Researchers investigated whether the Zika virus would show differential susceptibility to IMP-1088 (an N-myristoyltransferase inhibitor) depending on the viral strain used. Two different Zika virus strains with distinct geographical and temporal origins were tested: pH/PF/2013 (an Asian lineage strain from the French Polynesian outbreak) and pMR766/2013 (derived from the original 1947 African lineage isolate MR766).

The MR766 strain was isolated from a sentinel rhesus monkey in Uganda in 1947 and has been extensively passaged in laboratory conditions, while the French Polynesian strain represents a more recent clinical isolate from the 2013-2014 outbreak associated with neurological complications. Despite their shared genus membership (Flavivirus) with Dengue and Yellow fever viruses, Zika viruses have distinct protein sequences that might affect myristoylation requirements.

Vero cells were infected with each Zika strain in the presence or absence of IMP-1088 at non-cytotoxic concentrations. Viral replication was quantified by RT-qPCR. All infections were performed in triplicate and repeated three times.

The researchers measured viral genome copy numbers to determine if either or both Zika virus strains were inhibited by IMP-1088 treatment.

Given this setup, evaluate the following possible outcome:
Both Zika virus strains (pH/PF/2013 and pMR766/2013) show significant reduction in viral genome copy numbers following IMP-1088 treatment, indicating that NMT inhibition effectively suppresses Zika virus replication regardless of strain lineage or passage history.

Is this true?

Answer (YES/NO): NO